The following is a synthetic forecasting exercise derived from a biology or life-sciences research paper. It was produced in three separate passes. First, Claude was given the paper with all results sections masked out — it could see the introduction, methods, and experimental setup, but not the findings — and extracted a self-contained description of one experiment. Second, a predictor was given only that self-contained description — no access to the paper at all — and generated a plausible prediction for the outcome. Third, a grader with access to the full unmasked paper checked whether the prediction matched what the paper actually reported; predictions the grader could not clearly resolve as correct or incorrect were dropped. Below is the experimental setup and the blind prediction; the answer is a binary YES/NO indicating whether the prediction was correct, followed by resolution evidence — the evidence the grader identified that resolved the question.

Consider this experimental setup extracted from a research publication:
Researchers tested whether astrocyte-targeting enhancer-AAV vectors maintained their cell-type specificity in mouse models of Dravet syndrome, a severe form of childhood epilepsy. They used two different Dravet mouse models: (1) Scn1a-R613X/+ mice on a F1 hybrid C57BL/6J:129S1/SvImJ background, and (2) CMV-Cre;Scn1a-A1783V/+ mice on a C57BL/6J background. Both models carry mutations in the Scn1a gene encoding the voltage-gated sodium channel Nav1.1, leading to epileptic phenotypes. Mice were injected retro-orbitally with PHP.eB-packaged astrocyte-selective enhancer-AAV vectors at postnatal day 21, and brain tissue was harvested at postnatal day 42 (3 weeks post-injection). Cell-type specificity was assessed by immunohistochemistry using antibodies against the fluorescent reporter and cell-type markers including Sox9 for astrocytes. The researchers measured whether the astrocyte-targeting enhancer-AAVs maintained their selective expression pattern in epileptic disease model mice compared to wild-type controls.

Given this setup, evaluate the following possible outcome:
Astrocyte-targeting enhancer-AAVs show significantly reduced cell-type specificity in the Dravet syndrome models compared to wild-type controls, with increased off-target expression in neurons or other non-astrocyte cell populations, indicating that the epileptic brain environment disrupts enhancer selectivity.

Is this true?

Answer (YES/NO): NO